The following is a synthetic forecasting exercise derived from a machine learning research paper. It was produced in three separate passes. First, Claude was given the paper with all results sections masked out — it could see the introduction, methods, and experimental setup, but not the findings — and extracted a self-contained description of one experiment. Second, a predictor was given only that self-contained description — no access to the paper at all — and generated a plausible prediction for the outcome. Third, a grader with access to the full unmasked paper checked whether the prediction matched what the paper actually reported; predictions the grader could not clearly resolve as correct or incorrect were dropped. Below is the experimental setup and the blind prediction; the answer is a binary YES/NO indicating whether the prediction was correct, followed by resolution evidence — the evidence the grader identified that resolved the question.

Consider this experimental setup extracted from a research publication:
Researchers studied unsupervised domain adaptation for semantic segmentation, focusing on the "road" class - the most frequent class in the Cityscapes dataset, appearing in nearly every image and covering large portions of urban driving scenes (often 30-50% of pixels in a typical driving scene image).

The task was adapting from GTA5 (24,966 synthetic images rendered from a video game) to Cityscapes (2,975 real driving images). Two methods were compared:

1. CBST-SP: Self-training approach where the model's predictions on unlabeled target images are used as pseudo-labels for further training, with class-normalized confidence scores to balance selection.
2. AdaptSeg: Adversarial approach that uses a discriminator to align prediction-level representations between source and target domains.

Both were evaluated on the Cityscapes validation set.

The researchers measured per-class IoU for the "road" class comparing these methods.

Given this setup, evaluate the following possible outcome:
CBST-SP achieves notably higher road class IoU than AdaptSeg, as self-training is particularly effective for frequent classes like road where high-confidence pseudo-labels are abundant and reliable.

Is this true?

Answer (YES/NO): YES